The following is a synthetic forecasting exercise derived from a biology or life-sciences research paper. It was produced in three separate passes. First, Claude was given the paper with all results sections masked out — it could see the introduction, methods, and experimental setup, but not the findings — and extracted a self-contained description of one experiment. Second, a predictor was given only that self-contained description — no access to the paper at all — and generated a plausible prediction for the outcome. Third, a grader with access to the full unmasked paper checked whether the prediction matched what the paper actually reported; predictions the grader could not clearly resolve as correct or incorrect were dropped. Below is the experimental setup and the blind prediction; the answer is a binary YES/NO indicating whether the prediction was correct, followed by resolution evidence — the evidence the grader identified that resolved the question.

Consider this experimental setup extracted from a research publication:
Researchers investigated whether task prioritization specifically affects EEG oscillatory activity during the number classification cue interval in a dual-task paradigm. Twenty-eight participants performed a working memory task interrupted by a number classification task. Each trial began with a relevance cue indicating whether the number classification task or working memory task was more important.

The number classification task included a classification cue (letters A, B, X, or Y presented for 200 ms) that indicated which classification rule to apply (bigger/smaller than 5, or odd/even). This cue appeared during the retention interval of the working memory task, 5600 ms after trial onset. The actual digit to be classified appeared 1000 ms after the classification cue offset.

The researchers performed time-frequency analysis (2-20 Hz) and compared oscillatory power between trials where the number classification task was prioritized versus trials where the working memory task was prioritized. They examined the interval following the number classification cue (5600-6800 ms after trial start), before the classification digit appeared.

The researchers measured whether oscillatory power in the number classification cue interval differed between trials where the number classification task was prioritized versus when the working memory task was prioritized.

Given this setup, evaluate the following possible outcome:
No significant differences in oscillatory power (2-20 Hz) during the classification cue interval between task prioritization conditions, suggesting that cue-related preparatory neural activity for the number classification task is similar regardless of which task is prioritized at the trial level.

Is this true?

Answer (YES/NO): NO